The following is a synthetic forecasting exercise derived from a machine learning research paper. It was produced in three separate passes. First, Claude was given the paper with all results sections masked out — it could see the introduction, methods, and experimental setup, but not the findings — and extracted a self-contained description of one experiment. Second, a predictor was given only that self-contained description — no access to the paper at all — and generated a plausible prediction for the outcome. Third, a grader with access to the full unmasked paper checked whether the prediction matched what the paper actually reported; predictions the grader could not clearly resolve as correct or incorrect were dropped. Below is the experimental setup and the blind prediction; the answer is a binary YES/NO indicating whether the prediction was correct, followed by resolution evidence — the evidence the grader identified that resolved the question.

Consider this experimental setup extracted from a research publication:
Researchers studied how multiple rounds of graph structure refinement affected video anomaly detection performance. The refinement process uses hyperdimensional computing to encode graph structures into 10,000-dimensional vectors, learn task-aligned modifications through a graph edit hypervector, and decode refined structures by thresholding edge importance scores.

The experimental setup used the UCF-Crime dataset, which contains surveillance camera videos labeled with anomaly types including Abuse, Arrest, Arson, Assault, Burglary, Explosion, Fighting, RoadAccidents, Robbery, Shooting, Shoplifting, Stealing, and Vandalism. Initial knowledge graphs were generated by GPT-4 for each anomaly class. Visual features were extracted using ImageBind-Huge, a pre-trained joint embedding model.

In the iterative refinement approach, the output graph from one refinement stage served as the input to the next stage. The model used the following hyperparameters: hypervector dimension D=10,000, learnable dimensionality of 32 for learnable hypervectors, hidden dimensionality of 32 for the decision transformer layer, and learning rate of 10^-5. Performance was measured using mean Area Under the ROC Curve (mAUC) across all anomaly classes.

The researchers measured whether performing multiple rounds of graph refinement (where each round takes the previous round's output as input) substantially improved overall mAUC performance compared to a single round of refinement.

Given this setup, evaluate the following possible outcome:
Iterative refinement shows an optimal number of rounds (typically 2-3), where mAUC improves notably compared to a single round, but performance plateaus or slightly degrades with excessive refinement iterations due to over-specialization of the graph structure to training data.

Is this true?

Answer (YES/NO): NO